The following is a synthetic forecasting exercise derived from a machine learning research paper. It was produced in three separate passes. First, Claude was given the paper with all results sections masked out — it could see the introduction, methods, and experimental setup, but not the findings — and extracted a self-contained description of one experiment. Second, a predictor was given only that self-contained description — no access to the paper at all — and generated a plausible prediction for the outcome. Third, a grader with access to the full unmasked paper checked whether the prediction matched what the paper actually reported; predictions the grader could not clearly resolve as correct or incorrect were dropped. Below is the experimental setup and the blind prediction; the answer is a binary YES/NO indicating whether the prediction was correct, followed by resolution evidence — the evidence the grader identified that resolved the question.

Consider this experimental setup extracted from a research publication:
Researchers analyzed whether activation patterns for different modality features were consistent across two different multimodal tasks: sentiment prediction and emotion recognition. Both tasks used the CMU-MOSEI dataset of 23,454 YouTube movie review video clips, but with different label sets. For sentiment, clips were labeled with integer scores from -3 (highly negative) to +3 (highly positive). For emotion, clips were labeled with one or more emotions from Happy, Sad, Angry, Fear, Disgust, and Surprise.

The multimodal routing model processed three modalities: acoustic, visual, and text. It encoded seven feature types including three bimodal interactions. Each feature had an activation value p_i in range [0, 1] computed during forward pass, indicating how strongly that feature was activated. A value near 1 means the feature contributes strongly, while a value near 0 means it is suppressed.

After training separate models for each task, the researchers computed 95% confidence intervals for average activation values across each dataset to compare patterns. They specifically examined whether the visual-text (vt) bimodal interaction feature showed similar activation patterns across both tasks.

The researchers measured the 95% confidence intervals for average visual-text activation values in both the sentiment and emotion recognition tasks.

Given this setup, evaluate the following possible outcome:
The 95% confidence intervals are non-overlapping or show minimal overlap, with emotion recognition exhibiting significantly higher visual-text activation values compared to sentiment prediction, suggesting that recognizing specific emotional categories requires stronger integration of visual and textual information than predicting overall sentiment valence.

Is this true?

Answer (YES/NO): NO